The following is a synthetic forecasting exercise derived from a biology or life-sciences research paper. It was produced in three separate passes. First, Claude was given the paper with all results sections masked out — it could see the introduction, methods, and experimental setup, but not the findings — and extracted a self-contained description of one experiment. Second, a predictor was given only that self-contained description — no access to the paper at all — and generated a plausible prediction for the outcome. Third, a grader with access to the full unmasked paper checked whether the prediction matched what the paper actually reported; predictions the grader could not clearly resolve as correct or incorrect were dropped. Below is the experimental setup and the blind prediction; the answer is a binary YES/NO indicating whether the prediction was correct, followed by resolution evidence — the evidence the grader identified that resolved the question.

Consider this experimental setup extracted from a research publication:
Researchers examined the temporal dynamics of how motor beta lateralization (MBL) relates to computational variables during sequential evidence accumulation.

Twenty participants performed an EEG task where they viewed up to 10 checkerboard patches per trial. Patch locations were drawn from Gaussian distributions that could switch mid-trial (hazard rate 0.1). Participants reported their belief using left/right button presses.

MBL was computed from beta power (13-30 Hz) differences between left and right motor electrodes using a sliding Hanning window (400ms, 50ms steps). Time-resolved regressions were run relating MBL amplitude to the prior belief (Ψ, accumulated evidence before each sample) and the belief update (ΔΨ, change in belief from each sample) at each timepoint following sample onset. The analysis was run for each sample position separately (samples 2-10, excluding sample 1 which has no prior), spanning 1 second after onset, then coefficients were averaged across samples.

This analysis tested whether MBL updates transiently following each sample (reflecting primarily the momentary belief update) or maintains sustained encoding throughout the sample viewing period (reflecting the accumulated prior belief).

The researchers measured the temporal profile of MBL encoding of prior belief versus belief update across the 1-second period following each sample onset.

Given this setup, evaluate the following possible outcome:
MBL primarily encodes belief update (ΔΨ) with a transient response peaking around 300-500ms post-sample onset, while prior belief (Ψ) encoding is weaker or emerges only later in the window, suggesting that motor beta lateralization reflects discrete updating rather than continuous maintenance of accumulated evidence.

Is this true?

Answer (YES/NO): NO